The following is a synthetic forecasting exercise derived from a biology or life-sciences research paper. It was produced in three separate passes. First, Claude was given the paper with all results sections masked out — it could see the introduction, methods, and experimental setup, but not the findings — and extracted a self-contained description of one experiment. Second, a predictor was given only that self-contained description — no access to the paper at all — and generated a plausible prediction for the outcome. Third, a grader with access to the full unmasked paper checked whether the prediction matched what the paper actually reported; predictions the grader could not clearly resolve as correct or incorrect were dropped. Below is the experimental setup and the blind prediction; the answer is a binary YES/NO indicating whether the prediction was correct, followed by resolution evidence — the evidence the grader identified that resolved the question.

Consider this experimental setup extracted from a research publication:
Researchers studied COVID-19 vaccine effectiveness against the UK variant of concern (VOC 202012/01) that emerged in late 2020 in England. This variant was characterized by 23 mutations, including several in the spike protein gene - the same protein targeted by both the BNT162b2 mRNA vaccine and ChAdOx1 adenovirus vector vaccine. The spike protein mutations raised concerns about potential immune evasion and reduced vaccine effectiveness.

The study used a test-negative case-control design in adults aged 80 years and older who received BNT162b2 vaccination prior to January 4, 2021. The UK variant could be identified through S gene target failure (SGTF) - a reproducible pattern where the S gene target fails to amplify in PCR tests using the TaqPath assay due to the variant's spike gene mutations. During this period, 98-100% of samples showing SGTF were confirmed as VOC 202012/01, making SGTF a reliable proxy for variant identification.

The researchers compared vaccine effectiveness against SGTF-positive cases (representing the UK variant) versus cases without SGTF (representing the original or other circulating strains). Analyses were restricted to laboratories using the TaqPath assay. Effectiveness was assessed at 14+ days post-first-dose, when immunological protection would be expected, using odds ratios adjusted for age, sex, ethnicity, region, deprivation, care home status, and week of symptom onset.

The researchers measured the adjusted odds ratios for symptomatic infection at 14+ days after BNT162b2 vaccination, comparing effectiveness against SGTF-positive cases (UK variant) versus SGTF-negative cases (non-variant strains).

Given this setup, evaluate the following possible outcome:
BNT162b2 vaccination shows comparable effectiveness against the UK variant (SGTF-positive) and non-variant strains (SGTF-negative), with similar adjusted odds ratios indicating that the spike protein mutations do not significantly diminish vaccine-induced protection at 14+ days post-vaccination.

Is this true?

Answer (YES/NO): YES